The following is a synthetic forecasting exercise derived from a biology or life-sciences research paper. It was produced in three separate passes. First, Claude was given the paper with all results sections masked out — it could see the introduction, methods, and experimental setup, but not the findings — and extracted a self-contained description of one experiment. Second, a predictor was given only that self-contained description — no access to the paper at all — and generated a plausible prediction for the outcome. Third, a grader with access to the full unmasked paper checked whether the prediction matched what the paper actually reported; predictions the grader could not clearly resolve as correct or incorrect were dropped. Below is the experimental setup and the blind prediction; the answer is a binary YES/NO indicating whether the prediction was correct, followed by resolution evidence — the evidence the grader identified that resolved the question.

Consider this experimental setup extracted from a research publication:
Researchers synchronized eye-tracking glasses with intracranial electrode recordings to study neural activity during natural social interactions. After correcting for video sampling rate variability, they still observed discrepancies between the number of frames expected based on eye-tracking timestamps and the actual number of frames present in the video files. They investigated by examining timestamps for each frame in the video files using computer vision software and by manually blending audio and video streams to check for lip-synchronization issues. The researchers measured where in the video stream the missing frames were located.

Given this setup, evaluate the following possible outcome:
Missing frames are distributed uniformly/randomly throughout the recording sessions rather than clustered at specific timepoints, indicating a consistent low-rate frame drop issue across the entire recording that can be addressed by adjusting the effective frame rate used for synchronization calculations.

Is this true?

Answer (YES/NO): NO